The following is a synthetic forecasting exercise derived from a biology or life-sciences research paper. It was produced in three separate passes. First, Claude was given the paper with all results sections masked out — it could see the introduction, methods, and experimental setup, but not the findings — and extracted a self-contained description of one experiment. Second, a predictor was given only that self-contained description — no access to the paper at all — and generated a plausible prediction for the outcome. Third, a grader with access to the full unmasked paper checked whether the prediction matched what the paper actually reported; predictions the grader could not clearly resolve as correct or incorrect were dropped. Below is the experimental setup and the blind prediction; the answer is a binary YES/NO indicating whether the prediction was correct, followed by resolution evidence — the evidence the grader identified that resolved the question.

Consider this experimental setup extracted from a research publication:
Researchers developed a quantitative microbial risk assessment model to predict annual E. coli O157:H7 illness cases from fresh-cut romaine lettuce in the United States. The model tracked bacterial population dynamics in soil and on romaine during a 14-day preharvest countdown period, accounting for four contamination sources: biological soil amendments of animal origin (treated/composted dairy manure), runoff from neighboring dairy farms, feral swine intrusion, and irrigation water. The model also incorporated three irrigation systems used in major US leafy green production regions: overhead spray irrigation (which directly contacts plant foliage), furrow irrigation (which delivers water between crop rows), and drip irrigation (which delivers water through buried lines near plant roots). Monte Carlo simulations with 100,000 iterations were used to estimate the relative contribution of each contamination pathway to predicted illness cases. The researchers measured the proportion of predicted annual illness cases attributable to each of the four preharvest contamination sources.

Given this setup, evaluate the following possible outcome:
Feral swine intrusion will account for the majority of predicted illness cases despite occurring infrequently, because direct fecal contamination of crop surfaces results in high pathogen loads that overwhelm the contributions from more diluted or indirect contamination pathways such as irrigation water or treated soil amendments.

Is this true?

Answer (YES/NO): NO